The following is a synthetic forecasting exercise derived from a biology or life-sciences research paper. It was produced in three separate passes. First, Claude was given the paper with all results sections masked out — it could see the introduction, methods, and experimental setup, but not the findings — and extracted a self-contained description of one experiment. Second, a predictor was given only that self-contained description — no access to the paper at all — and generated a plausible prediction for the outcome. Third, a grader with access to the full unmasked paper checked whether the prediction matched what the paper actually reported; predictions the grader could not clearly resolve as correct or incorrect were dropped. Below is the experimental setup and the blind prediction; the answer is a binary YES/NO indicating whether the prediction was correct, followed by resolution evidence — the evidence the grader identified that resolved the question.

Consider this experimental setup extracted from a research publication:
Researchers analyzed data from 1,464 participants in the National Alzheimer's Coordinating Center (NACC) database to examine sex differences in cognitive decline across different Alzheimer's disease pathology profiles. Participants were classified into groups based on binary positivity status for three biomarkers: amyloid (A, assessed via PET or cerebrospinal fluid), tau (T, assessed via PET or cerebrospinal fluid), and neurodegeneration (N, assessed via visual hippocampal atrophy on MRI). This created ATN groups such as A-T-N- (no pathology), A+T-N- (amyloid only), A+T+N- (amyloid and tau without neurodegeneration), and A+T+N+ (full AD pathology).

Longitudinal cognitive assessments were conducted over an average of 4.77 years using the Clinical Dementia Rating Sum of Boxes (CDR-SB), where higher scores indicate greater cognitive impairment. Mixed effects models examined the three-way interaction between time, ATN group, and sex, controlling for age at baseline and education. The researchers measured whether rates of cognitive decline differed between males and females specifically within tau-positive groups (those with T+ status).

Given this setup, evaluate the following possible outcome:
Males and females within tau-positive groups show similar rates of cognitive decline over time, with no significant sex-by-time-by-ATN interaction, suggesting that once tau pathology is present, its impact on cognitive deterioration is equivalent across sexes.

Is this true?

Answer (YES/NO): NO